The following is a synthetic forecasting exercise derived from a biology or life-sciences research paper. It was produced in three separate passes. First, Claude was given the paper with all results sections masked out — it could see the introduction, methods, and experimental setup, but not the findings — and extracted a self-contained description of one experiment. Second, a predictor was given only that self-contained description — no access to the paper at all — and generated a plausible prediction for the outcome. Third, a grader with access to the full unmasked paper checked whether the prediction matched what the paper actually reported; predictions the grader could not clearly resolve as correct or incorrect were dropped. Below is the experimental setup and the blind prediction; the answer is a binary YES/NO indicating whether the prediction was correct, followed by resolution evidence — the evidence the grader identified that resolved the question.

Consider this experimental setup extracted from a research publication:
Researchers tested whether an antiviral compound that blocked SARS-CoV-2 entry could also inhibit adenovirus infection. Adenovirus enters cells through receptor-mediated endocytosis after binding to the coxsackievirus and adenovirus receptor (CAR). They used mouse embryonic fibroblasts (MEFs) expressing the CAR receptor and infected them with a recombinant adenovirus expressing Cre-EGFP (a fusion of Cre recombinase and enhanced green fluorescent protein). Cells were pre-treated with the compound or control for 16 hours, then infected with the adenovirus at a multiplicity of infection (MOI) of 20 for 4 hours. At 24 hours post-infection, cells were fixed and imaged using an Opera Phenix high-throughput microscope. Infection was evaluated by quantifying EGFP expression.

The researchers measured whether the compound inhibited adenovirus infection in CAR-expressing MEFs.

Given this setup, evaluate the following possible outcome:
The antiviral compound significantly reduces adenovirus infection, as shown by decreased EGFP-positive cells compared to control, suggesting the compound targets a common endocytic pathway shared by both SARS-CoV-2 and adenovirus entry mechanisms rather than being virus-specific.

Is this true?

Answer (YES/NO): NO